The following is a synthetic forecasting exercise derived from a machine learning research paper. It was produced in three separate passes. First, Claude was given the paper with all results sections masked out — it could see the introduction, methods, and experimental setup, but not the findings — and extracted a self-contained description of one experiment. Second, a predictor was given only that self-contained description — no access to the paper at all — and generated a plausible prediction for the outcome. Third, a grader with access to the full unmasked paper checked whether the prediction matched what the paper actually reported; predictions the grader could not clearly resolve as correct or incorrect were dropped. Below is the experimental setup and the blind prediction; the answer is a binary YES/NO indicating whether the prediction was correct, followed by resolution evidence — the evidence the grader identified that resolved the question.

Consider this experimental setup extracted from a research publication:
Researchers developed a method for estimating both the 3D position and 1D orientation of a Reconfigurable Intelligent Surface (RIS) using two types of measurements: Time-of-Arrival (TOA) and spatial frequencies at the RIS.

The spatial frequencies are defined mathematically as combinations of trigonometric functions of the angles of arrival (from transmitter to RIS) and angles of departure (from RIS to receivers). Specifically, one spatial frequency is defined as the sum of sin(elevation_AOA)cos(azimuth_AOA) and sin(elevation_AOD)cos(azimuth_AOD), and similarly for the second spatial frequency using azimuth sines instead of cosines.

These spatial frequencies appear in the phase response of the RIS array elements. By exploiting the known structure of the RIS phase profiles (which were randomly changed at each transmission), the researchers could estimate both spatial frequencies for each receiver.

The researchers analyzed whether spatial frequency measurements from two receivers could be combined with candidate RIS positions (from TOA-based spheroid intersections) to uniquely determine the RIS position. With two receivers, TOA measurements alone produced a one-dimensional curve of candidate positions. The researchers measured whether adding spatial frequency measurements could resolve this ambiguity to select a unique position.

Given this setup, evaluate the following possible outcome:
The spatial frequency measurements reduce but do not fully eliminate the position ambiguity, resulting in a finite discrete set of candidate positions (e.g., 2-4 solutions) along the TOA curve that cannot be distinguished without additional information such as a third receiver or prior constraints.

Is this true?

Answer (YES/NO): NO